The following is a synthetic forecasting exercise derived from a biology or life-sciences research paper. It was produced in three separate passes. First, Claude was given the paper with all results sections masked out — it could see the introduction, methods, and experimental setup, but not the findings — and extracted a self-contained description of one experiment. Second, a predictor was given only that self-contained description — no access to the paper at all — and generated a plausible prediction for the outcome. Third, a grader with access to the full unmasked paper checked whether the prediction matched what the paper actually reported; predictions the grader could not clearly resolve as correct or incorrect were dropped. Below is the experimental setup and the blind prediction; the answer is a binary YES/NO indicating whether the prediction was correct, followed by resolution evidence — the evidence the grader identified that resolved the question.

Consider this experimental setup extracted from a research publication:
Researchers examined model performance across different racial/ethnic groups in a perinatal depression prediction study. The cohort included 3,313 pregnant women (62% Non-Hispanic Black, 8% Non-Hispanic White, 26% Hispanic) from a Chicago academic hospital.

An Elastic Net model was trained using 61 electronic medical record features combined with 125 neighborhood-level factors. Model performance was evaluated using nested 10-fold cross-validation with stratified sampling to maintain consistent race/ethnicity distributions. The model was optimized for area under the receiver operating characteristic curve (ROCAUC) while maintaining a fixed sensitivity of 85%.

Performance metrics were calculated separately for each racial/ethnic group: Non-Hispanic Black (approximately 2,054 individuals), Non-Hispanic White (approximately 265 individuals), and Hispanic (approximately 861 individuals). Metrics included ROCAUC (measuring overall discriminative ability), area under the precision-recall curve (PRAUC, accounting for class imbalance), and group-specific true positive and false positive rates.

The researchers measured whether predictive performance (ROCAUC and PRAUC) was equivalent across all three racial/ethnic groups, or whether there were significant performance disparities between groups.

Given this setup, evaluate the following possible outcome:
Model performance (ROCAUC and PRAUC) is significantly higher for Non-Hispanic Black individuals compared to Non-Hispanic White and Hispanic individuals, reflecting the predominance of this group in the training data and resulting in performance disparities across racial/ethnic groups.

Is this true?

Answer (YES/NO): NO